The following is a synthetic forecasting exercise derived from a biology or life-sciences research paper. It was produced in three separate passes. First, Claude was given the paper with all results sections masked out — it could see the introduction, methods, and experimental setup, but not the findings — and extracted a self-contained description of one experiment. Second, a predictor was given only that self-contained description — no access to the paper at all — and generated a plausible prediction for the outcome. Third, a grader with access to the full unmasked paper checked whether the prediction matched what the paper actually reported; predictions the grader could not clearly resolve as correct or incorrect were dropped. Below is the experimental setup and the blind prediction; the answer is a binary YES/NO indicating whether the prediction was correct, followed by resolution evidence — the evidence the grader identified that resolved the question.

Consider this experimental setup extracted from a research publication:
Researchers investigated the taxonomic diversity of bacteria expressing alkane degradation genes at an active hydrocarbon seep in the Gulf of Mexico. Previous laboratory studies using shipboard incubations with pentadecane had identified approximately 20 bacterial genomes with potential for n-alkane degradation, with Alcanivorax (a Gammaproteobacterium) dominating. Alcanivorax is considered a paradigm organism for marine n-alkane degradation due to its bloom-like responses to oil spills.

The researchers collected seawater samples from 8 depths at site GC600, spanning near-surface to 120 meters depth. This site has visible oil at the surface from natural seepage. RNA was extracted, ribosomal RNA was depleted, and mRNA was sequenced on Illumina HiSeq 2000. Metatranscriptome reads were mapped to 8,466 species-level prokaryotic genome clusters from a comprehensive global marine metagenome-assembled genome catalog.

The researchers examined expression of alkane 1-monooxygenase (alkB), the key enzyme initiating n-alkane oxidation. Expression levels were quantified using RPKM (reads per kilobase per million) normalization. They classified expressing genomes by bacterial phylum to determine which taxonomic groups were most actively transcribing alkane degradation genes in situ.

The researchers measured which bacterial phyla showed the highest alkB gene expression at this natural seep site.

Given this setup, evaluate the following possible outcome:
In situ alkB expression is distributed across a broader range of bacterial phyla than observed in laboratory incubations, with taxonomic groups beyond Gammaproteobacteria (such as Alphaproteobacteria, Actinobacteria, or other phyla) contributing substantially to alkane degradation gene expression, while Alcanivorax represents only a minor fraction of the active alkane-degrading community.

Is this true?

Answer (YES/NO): YES